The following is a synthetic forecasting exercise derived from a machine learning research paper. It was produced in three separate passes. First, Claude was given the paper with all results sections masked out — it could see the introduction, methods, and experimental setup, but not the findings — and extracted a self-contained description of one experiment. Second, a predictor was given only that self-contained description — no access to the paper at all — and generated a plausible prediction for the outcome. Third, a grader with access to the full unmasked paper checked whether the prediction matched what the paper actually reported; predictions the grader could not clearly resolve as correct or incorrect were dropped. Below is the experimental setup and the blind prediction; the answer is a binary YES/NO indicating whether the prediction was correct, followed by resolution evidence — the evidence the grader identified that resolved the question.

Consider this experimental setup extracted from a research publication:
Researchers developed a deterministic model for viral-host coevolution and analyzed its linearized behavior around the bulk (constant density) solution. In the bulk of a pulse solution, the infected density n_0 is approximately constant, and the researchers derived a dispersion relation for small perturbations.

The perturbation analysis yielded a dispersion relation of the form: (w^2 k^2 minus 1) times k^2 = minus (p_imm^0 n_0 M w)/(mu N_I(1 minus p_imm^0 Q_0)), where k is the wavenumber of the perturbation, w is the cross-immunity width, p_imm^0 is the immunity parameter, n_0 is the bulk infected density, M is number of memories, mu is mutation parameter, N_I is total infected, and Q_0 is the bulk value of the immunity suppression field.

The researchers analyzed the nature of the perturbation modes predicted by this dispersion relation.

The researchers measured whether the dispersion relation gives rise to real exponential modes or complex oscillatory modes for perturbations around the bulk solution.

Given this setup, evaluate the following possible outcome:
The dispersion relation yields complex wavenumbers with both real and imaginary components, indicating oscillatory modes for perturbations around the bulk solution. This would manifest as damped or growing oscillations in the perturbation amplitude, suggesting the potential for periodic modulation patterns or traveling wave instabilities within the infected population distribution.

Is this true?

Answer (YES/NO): YES